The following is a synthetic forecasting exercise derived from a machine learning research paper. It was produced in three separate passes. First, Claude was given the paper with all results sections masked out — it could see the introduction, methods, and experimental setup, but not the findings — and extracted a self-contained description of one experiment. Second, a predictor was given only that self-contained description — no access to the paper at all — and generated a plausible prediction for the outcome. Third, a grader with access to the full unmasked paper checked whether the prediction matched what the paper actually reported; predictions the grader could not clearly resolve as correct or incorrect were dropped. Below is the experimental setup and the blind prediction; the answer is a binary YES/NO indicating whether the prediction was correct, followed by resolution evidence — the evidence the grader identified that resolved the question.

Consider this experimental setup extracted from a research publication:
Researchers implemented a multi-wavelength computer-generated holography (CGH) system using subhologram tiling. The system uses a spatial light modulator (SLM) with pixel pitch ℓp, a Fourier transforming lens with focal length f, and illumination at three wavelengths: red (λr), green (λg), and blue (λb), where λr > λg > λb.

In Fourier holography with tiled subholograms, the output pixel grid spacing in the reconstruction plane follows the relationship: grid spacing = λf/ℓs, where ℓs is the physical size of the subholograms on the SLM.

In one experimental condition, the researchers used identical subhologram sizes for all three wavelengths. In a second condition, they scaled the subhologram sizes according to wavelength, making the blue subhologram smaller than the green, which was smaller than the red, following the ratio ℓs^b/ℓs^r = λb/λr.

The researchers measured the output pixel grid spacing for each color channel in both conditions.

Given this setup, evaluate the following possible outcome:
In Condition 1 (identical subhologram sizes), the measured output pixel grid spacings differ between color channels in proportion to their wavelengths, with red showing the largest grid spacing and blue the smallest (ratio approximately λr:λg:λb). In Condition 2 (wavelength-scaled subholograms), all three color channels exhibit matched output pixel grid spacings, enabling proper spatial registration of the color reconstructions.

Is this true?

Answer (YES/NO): YES